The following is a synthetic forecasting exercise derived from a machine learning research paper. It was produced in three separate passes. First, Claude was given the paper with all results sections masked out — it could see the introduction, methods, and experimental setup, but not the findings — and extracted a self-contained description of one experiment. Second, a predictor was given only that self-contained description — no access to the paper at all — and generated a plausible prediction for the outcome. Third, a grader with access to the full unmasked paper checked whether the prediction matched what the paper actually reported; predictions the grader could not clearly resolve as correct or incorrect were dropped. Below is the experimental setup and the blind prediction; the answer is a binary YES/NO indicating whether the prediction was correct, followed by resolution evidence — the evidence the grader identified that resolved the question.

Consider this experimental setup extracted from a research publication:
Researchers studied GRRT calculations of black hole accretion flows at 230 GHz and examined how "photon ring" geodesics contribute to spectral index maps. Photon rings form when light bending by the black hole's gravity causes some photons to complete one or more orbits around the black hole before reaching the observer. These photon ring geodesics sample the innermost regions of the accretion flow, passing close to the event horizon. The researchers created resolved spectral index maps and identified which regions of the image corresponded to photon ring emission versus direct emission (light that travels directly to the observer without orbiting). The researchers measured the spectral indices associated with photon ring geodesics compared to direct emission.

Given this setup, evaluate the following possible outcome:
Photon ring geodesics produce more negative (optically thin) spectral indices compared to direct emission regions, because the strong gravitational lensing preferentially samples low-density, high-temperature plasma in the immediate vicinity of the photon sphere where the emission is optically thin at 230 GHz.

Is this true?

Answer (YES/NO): NO